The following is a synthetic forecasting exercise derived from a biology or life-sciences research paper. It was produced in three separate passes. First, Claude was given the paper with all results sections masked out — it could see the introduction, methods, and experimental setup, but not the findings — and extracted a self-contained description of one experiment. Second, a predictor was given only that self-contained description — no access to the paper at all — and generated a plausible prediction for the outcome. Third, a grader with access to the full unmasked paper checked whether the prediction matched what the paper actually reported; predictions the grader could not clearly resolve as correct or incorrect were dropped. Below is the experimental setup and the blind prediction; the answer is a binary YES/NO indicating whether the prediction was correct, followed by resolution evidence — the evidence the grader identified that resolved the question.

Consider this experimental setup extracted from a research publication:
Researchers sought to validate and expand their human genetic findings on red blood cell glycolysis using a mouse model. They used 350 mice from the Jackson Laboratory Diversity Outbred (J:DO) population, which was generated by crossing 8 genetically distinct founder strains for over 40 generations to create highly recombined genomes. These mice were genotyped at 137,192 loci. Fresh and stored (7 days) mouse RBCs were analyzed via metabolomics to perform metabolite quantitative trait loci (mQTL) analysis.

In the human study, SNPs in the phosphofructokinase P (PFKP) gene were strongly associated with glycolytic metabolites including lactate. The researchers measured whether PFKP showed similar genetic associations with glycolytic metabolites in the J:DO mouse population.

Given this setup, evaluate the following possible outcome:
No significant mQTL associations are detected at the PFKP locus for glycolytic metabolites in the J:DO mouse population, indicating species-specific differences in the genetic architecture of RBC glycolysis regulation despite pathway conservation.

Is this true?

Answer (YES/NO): YES